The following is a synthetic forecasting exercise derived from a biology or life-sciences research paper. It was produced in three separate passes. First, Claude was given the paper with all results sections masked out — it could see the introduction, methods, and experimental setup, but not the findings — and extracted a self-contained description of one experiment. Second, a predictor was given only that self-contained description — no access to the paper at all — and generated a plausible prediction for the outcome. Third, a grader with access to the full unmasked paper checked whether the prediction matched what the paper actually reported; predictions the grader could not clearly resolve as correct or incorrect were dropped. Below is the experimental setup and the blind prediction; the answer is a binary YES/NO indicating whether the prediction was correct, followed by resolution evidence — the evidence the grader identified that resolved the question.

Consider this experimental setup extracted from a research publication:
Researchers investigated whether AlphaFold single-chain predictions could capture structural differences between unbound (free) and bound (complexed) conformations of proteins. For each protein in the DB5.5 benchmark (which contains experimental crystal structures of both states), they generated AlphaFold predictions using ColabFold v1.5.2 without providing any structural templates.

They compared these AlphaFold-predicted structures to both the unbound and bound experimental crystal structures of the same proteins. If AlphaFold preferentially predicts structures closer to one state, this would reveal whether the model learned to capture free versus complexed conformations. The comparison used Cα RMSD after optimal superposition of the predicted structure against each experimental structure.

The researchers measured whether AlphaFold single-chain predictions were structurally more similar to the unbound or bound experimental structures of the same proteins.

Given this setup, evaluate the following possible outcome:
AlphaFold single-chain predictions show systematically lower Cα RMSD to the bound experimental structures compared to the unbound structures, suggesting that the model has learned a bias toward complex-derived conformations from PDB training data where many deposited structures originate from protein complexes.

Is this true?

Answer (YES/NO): YES